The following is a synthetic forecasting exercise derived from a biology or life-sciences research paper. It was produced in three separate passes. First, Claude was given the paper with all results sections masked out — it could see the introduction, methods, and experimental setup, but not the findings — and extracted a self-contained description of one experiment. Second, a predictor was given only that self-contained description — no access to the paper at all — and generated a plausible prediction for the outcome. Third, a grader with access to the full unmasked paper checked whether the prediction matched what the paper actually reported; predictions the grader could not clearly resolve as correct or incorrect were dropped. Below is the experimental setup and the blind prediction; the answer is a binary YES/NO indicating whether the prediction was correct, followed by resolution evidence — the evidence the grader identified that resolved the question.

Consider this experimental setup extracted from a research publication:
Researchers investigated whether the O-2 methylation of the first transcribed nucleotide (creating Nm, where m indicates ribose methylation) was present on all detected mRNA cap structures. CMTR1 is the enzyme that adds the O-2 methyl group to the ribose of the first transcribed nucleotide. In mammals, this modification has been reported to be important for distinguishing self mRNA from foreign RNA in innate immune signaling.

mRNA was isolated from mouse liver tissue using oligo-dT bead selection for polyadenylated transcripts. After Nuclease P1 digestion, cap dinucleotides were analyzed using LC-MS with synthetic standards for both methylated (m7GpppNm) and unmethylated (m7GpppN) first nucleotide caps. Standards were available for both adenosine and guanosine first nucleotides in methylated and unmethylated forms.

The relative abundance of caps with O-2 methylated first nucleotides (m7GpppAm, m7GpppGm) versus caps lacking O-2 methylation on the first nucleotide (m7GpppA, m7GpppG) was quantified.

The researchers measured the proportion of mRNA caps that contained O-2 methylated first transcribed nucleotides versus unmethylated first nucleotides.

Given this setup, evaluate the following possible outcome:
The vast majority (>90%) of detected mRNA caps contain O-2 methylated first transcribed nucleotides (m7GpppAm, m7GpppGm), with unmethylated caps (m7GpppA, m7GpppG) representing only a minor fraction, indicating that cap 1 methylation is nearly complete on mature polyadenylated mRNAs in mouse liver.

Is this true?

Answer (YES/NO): YES